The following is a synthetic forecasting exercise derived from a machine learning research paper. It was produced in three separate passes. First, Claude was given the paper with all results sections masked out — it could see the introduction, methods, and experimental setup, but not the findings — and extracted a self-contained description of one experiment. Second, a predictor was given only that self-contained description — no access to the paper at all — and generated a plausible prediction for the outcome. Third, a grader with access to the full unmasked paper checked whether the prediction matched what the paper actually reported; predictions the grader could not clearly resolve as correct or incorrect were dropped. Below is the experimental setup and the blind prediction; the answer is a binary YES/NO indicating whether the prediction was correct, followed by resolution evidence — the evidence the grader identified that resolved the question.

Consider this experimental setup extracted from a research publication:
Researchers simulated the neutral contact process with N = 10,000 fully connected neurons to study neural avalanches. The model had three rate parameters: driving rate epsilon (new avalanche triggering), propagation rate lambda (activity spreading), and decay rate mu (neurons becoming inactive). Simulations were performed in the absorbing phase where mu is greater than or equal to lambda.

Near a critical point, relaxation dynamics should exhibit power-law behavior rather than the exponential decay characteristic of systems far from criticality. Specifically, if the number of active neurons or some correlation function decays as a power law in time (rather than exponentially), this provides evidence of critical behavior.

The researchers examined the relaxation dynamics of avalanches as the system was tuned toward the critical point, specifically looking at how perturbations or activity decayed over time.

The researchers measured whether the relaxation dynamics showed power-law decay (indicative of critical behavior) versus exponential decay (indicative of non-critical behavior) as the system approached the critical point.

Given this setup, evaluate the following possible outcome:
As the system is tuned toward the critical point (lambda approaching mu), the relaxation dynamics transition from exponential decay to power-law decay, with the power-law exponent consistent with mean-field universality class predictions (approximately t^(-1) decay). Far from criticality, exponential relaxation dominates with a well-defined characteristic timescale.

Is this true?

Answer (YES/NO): YES